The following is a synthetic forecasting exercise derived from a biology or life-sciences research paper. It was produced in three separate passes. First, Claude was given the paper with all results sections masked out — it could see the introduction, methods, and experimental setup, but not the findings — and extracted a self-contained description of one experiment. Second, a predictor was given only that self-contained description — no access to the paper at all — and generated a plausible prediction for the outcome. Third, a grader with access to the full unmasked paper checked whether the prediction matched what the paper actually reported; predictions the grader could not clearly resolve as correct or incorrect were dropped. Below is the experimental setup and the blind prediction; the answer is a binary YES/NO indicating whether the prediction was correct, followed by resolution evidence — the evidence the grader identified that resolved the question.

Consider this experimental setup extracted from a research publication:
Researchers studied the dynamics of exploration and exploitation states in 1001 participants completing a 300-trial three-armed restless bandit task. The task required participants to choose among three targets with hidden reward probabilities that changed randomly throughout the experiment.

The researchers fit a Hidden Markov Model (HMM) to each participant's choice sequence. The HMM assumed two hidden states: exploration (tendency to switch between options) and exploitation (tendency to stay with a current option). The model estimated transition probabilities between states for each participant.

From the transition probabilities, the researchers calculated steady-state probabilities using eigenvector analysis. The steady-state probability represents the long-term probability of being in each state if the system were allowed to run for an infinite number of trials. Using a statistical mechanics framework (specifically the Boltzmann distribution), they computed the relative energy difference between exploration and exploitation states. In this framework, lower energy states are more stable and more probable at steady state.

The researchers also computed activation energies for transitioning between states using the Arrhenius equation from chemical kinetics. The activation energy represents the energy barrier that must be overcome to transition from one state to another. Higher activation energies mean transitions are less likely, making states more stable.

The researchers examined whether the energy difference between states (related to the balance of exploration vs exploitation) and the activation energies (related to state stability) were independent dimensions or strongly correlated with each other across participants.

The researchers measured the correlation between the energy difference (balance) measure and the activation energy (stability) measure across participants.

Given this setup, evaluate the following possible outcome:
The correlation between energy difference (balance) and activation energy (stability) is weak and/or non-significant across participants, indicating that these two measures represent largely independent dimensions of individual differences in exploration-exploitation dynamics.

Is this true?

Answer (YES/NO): YES